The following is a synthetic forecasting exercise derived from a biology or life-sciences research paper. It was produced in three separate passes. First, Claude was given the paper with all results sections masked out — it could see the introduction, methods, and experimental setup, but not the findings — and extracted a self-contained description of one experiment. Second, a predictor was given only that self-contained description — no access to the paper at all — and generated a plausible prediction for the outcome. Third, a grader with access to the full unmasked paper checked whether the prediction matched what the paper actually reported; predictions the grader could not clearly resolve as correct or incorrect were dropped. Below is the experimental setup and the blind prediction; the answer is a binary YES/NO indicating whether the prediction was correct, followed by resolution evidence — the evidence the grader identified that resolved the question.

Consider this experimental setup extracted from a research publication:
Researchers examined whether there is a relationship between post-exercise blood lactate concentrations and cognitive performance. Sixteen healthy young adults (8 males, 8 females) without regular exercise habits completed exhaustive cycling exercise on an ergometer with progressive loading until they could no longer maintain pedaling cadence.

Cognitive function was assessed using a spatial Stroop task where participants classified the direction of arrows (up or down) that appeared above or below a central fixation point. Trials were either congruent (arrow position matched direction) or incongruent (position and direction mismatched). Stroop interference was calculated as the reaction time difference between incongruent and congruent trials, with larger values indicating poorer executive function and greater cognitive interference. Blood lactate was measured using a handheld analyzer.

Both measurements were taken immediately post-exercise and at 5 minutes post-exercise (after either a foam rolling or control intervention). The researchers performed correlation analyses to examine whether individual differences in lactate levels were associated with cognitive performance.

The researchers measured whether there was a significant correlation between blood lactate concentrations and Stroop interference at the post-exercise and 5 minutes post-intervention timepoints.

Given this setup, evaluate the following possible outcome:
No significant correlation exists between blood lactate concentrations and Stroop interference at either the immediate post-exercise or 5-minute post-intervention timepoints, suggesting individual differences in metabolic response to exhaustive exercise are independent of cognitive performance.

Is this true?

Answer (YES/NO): NO